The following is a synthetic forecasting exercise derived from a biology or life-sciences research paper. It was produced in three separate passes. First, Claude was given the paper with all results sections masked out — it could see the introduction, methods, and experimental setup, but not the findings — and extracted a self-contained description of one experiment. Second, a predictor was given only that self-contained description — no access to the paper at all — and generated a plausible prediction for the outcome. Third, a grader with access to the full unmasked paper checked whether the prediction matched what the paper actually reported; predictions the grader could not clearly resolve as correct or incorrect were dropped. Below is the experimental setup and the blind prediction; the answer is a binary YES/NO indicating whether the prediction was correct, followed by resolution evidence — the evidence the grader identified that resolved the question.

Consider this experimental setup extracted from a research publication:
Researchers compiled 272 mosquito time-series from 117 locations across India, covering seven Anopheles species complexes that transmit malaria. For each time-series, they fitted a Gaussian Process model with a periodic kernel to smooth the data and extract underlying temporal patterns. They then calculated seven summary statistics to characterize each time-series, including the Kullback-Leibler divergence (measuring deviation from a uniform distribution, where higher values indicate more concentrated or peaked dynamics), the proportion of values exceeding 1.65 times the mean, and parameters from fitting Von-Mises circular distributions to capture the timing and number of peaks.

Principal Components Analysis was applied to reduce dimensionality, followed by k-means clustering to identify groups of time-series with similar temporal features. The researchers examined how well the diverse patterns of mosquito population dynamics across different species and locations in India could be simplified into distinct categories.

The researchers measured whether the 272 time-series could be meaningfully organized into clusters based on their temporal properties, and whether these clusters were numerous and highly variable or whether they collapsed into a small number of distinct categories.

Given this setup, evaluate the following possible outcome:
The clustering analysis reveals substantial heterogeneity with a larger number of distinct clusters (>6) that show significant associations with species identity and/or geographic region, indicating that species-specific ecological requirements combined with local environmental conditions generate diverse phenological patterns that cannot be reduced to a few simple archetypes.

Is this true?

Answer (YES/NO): NO